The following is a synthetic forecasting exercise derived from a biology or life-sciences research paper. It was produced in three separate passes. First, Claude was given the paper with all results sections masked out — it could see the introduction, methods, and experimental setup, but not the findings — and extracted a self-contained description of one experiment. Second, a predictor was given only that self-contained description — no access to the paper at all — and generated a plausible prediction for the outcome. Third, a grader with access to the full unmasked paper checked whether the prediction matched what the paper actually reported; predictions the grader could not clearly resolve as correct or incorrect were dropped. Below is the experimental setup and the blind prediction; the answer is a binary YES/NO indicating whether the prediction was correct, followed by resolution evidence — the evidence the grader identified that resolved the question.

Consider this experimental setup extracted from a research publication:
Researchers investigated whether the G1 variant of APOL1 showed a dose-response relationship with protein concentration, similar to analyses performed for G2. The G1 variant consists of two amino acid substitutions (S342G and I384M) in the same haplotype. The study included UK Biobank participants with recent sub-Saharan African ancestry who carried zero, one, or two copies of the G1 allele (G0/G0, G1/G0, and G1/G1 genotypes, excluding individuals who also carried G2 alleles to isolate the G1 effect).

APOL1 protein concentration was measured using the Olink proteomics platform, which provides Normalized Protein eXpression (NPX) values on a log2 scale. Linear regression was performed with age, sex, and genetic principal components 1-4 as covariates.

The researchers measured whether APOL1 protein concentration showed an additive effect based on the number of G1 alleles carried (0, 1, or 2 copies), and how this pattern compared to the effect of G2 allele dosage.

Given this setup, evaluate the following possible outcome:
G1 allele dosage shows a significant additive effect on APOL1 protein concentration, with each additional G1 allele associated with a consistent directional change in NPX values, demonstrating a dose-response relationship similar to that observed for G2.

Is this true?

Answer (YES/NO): NO